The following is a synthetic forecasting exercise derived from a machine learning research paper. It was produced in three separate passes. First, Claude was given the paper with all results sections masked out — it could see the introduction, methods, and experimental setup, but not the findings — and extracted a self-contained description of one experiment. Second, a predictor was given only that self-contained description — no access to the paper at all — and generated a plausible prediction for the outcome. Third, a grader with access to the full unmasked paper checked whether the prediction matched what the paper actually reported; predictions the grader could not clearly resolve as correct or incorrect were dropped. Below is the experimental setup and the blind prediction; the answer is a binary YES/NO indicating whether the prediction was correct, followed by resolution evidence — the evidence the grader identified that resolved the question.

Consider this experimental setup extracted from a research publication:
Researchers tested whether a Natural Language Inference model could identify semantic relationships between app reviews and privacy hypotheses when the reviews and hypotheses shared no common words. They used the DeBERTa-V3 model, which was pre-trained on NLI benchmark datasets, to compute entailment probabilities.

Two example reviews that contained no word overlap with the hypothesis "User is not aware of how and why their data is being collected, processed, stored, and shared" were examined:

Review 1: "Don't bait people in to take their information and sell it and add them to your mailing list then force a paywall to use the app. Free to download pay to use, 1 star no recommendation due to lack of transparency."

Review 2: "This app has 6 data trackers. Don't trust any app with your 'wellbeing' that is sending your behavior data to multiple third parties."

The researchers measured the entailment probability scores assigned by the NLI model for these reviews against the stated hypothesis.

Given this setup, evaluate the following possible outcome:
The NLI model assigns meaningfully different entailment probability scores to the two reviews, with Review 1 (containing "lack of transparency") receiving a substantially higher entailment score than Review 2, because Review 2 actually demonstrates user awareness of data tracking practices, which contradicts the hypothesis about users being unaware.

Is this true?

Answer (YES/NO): NO